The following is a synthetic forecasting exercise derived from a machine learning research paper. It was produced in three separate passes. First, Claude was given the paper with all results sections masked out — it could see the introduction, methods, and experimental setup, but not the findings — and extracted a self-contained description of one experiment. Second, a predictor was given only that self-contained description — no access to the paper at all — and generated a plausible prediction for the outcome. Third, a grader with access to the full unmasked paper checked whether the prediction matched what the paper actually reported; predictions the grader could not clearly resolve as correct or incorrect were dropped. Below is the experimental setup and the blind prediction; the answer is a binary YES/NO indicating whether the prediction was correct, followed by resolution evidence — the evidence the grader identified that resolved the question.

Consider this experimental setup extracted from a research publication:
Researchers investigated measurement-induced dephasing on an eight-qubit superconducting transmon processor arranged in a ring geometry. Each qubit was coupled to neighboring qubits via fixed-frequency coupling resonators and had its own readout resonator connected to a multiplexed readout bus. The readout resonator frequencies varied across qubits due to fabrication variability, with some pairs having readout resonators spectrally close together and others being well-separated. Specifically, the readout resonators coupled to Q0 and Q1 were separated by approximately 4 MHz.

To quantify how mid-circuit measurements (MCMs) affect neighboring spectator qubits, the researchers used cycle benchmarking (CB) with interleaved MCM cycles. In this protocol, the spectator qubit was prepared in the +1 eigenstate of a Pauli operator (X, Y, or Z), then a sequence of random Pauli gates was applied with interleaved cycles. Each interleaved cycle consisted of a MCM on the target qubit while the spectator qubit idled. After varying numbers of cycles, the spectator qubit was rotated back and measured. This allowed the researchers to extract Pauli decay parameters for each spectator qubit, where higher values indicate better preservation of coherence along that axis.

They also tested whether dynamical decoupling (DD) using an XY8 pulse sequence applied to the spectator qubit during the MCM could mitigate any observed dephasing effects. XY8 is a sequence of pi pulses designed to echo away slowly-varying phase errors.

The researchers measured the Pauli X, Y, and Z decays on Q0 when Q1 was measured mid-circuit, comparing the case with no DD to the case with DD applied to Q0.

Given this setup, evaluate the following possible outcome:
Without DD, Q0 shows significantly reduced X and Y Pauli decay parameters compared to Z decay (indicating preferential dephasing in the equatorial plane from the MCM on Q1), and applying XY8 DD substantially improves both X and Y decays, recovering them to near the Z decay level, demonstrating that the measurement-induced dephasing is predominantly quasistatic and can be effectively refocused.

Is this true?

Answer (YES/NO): NO